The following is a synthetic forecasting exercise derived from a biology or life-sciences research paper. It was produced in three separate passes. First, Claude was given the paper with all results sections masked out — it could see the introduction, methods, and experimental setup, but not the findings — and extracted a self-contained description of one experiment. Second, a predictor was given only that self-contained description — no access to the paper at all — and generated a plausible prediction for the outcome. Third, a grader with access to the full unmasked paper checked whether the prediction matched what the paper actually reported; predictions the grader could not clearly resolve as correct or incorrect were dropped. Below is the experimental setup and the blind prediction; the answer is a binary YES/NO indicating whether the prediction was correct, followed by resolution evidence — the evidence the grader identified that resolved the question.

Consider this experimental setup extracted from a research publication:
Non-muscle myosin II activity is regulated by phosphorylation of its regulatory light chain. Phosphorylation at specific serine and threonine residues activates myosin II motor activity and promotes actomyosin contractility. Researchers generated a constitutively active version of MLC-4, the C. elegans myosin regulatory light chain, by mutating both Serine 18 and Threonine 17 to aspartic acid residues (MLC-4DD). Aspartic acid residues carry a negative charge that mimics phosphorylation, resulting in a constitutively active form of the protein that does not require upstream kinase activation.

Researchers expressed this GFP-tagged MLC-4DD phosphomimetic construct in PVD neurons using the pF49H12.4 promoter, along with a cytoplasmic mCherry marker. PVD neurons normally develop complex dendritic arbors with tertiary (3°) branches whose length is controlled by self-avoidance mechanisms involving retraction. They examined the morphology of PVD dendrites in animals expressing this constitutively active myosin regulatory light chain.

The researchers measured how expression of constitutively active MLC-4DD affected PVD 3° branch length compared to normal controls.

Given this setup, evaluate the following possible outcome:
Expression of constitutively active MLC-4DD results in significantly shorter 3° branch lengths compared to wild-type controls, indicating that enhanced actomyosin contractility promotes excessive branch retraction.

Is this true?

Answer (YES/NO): YES